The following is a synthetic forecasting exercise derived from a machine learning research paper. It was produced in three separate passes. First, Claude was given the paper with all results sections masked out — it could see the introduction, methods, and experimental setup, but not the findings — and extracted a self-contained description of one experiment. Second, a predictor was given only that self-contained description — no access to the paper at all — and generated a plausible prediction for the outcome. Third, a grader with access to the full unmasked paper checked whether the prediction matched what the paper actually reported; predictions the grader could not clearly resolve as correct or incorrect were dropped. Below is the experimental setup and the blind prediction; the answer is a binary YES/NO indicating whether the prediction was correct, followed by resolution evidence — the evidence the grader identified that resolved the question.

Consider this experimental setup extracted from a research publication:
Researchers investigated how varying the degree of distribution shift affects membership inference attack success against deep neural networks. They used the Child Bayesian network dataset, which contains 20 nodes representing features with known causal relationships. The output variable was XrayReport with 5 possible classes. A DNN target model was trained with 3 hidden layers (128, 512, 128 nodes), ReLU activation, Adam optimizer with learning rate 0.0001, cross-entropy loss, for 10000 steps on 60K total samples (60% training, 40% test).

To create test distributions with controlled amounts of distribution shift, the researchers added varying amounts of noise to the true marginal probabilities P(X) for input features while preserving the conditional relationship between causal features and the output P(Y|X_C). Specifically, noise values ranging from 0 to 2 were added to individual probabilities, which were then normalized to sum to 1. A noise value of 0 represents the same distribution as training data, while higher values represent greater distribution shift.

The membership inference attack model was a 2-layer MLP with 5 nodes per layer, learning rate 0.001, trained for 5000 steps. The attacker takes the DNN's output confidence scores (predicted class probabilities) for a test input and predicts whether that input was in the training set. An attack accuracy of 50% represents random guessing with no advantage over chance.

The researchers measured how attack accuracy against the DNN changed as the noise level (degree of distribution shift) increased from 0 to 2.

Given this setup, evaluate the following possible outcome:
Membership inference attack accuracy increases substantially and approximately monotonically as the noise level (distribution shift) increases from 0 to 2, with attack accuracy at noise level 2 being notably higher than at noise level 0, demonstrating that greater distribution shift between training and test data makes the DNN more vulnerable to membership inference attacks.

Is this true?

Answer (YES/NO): YES